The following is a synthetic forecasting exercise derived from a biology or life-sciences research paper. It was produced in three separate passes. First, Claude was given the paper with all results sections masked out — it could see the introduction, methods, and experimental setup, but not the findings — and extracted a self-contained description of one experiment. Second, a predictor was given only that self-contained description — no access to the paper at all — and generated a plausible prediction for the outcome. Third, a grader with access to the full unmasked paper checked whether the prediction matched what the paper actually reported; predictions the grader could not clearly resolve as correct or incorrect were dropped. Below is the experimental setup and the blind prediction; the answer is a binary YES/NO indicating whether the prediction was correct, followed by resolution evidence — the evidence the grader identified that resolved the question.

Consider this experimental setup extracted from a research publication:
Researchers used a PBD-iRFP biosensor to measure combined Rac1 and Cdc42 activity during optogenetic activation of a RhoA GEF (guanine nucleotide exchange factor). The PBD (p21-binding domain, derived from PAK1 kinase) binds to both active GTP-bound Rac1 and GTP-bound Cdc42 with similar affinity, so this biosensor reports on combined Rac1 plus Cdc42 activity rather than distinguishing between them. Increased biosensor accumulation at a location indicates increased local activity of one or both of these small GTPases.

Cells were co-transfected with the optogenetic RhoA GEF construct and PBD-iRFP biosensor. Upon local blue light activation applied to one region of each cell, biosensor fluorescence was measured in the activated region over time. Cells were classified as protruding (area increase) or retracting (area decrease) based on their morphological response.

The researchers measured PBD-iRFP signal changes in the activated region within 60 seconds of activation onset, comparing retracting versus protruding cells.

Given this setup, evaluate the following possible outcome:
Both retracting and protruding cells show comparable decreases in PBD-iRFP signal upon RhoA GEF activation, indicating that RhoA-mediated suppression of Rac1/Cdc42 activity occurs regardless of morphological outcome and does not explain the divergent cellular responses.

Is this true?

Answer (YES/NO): NO